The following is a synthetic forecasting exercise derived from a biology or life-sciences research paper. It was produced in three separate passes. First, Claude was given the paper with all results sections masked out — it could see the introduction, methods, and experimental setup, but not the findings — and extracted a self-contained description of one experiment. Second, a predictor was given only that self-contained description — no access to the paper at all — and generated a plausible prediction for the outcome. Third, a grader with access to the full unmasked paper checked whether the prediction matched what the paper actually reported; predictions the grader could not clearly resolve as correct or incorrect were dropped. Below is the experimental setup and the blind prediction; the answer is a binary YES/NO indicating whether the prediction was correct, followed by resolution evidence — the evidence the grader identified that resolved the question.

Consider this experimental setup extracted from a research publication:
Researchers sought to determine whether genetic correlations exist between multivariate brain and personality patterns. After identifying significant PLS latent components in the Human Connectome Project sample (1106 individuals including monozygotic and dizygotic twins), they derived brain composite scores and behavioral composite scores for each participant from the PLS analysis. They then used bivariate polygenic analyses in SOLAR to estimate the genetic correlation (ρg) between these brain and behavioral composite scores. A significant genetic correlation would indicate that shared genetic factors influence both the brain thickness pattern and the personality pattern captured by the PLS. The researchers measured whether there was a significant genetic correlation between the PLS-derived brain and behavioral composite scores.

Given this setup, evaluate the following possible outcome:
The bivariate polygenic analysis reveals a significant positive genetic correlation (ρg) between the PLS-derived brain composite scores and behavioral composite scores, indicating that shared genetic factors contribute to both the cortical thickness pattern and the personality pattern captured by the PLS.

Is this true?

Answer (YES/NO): NO